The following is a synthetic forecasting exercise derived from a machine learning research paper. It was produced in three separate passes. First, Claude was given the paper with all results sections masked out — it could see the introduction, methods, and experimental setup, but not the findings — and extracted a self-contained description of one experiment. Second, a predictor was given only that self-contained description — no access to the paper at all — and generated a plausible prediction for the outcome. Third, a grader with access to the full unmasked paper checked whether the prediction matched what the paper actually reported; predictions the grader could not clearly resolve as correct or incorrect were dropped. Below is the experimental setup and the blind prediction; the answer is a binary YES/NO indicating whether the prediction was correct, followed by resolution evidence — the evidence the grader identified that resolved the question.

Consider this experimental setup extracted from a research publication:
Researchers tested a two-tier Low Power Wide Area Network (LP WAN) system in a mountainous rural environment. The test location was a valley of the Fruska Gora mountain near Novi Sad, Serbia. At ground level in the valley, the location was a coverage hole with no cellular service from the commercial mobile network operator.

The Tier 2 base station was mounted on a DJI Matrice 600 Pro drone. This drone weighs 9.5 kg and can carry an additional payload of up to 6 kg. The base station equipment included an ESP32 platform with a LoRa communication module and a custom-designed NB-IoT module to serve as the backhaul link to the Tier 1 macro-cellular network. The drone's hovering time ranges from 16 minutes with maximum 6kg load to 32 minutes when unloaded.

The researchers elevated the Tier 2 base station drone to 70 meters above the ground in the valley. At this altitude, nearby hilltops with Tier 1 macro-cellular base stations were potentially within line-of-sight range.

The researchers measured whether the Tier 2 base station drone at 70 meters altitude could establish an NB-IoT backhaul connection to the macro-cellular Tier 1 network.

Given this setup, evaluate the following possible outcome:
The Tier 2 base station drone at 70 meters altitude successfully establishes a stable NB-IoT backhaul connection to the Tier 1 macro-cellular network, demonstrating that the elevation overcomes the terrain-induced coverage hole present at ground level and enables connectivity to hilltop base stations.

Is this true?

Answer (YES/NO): YES